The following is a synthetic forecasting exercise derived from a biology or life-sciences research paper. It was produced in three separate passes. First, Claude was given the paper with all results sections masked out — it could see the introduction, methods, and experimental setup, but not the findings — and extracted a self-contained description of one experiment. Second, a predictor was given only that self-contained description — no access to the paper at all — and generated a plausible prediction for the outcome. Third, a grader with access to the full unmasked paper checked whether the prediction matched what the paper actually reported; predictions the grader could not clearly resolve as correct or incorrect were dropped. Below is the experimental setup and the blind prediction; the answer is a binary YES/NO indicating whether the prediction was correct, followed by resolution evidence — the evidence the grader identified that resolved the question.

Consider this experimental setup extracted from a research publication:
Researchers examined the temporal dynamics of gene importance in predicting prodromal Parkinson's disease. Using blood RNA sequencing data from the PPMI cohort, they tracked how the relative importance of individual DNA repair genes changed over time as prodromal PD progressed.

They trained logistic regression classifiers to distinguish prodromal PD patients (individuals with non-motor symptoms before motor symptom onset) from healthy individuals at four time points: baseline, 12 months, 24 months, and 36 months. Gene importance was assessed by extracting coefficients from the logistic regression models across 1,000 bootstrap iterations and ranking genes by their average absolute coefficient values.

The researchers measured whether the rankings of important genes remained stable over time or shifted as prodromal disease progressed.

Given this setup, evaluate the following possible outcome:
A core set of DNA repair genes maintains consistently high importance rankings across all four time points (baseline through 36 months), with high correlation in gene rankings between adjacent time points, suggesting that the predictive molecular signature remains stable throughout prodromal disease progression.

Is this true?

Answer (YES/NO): NO